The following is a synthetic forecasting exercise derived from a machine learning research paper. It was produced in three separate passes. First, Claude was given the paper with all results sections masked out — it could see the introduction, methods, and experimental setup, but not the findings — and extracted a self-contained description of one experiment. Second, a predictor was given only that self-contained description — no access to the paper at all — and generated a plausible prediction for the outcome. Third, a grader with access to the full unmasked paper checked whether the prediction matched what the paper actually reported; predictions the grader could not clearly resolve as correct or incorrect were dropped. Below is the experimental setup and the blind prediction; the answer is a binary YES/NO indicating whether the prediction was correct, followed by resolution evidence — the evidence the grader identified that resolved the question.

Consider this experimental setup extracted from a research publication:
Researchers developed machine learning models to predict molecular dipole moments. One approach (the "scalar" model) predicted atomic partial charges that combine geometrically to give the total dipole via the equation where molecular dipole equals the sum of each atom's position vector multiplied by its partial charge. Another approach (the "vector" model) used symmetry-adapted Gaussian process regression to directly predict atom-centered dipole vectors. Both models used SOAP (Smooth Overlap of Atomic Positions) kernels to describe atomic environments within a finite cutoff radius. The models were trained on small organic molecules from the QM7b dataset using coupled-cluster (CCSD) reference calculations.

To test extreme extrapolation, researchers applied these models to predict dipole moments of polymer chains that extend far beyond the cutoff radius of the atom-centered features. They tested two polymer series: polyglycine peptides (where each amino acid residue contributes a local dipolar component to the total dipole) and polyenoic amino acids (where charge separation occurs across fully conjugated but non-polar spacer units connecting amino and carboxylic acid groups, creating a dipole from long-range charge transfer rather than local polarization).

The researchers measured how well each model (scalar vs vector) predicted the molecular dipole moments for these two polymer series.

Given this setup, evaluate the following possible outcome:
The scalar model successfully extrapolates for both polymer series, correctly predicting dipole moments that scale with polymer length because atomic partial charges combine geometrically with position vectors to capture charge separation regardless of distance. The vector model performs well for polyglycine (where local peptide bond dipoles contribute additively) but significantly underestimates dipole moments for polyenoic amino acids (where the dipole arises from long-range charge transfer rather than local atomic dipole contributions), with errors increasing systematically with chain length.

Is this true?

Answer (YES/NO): YES